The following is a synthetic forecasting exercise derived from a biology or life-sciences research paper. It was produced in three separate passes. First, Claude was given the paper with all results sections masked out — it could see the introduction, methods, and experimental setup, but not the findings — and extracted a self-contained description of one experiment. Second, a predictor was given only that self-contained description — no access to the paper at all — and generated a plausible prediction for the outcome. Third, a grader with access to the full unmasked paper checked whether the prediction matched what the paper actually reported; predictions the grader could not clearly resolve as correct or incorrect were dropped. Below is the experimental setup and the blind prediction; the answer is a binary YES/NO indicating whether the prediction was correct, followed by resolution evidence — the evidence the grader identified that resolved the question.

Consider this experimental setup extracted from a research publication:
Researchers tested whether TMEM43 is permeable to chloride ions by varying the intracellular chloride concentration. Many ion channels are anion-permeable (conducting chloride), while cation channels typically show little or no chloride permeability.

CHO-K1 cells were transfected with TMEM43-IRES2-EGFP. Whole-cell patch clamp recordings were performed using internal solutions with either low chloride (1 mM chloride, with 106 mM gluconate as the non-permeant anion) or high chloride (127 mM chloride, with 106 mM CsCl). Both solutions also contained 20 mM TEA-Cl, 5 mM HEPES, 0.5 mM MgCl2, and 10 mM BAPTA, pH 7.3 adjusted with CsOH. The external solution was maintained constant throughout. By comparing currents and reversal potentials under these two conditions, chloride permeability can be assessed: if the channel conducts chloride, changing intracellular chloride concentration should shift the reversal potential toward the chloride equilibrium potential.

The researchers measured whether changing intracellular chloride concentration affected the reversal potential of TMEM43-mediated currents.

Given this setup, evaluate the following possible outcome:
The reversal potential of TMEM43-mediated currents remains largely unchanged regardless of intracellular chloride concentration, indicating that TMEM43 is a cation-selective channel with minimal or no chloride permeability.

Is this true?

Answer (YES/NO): YES